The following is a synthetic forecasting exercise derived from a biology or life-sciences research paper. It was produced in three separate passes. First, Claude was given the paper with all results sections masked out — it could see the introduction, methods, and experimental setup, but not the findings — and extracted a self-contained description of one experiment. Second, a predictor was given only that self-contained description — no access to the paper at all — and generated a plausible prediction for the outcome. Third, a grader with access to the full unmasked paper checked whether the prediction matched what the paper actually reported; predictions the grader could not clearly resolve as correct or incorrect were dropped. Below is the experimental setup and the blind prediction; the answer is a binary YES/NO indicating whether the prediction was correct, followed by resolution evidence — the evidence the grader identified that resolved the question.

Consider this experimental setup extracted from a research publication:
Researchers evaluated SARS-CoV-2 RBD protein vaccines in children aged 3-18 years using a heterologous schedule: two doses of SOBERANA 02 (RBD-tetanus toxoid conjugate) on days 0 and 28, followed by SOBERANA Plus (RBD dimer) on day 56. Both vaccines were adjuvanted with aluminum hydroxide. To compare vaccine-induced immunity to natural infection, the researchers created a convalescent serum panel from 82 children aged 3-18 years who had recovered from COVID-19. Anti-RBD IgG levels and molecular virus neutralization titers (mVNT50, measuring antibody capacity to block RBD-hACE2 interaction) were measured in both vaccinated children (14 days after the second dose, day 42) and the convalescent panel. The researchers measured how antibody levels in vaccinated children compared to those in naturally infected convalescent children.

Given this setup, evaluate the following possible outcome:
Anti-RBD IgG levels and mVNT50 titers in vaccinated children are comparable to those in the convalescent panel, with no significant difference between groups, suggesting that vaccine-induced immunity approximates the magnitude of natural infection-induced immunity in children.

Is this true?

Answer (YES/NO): NO